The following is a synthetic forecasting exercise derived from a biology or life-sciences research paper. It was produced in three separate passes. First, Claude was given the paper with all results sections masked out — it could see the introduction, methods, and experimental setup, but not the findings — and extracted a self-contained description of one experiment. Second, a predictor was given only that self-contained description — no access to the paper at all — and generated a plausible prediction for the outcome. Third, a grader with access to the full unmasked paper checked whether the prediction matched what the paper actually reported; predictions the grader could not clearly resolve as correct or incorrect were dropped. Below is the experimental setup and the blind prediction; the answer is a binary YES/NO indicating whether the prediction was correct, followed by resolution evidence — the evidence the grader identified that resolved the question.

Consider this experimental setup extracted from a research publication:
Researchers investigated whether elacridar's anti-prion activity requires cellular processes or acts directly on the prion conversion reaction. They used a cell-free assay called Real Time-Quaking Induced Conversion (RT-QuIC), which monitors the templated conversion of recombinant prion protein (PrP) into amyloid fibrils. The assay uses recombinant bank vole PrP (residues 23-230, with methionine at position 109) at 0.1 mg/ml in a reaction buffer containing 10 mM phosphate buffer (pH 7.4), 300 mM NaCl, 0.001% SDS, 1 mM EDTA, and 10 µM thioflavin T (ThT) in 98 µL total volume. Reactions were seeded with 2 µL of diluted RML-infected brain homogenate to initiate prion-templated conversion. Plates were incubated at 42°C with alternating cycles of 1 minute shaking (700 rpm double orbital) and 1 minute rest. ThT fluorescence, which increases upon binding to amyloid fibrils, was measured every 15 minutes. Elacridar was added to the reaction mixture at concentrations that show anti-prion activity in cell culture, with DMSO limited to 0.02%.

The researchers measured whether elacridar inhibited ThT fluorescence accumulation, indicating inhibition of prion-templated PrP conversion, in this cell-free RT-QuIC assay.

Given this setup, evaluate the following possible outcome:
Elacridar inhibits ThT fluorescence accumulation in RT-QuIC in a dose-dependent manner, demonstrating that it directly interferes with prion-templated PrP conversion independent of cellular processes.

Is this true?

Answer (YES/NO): NO